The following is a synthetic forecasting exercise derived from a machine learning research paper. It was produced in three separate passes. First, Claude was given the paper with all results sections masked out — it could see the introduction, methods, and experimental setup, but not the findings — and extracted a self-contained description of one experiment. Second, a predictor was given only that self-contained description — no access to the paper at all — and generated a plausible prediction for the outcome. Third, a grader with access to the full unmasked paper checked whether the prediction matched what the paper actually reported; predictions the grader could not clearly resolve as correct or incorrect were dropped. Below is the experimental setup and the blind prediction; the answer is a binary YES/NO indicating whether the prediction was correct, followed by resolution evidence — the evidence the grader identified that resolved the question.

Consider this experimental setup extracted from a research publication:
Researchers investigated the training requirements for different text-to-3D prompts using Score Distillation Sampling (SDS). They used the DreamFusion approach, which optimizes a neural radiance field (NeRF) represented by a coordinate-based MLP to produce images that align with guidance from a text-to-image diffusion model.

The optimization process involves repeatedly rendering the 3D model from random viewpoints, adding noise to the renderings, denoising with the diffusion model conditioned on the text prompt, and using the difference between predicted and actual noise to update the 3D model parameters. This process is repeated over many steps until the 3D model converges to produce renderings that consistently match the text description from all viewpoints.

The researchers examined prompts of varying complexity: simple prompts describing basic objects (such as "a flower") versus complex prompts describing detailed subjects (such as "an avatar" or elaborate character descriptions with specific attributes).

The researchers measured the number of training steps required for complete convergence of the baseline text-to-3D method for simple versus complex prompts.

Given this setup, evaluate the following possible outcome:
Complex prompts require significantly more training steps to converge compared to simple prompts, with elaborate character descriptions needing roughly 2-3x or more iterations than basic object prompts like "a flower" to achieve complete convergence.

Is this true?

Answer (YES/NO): NO